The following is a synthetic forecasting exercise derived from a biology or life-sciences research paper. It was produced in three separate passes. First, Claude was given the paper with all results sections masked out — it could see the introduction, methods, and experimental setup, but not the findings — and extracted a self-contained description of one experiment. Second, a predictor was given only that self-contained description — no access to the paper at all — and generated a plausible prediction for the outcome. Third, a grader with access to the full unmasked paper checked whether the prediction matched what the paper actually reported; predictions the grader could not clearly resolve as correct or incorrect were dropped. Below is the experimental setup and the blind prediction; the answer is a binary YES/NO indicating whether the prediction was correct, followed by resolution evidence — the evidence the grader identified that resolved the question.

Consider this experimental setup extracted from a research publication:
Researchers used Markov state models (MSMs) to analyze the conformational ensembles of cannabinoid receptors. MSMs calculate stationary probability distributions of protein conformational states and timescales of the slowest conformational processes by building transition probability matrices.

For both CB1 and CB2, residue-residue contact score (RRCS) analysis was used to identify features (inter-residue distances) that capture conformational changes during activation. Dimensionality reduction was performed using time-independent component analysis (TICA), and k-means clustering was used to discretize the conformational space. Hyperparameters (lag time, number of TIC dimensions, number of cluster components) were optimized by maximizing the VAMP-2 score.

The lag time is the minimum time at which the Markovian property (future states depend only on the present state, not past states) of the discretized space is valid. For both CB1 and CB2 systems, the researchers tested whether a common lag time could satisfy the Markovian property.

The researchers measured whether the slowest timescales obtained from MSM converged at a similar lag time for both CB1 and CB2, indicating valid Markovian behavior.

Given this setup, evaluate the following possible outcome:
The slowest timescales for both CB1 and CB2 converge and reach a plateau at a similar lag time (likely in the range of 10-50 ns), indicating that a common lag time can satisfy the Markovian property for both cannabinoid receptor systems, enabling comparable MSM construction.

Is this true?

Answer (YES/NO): YES